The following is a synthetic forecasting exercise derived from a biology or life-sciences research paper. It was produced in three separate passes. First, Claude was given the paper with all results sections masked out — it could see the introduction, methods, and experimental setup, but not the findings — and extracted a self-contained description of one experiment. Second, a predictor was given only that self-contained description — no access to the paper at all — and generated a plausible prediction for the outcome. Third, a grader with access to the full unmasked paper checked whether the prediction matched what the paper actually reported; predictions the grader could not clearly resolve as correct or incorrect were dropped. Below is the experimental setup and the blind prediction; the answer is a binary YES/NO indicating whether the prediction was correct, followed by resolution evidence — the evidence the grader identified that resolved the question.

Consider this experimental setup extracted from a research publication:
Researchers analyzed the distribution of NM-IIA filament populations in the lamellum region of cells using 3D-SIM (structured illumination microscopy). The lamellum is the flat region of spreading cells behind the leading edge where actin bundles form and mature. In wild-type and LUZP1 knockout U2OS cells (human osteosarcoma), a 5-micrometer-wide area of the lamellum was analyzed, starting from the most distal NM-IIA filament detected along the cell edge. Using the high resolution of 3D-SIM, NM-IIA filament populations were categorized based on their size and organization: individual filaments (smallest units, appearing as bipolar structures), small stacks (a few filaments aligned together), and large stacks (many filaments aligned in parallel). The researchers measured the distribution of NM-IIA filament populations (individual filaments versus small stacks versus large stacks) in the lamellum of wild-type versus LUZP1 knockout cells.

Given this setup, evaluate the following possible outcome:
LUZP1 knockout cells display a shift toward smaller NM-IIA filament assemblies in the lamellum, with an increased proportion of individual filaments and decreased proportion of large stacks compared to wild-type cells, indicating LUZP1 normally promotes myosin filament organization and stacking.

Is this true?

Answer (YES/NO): YES